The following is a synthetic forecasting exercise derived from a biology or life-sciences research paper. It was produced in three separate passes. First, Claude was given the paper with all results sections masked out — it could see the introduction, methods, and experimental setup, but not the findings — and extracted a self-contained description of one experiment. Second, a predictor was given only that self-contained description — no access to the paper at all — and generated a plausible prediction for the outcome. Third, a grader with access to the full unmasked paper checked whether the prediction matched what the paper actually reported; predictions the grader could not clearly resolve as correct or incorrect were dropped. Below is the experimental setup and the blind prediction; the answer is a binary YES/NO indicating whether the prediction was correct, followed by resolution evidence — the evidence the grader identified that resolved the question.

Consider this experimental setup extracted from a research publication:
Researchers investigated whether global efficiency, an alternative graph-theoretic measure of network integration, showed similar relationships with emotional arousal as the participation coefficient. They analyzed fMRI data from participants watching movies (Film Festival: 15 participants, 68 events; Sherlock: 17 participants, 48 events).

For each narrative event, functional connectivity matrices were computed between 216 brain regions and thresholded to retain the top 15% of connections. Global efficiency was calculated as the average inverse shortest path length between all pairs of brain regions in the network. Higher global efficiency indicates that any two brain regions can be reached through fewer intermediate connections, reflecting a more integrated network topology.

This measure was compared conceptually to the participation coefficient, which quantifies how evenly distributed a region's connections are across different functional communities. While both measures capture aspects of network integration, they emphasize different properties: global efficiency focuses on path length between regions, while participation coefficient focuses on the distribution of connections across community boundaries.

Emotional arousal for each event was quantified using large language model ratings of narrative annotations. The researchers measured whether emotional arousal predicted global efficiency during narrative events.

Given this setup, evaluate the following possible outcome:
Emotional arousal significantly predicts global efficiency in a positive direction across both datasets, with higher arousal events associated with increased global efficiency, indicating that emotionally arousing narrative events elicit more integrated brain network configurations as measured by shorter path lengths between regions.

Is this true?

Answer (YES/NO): YES